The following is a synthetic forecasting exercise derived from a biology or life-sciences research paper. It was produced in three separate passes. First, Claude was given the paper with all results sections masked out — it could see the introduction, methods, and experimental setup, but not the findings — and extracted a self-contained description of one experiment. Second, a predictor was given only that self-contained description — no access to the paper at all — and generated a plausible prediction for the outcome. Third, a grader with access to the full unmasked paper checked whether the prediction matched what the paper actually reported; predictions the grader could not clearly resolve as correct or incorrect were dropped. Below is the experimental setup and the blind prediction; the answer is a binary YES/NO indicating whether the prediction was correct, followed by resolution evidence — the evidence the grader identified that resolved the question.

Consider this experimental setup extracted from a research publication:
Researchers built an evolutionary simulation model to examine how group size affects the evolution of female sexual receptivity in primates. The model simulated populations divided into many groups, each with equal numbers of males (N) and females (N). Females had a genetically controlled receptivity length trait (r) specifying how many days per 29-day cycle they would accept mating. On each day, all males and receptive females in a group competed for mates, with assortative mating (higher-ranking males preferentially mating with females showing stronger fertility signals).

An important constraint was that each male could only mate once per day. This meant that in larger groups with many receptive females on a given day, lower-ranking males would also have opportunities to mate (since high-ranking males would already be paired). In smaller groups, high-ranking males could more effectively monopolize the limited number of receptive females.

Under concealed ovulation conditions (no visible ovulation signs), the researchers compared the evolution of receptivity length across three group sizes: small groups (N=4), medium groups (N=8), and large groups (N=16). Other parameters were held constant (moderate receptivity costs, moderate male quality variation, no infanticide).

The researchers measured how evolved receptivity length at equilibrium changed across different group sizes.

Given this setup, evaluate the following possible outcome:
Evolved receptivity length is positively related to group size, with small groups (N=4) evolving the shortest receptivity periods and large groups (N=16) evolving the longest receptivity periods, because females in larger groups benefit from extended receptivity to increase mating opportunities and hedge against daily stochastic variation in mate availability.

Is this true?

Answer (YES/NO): NO